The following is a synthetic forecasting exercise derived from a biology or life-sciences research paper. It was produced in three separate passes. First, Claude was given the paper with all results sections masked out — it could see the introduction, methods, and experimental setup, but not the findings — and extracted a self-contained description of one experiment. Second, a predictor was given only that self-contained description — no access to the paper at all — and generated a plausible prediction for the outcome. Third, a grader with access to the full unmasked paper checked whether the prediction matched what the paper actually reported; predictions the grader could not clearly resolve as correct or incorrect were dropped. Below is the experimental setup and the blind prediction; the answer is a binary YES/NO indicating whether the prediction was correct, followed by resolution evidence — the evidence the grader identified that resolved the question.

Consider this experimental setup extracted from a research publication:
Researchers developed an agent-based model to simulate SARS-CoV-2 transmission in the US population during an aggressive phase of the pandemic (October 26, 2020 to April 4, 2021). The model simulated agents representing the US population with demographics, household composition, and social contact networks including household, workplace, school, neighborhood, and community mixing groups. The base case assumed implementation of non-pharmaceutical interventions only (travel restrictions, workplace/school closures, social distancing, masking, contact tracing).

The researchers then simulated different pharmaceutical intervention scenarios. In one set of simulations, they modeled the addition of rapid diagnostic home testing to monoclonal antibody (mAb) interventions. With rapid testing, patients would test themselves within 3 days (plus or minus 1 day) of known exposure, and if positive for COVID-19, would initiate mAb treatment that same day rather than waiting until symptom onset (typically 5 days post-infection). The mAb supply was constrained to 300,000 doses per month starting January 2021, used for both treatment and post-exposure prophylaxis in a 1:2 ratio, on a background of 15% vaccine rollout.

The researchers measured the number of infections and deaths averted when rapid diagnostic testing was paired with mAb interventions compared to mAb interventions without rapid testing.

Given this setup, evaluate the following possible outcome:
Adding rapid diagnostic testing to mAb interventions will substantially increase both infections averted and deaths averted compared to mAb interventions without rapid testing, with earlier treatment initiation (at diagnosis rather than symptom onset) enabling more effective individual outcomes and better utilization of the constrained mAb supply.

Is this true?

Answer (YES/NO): YES